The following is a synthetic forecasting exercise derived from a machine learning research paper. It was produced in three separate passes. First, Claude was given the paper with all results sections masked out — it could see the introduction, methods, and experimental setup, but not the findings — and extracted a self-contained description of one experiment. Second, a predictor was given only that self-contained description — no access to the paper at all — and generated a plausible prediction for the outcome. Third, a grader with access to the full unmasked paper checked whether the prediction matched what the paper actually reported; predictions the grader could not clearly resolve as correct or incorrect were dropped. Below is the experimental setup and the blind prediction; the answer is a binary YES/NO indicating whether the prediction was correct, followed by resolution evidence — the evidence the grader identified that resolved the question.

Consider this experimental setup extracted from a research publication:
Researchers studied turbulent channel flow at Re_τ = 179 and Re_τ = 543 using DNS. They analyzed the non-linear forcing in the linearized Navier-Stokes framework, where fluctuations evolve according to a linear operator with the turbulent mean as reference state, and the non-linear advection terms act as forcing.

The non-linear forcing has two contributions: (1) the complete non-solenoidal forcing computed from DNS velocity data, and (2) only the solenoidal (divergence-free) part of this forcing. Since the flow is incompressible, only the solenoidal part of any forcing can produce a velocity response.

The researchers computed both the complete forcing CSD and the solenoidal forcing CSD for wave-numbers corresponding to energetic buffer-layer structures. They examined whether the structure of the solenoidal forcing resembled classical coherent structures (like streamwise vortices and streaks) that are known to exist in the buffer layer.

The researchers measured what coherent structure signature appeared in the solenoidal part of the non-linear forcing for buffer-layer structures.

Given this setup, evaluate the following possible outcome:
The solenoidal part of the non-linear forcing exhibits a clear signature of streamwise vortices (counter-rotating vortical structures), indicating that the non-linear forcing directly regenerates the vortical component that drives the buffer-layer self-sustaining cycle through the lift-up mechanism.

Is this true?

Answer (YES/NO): YES